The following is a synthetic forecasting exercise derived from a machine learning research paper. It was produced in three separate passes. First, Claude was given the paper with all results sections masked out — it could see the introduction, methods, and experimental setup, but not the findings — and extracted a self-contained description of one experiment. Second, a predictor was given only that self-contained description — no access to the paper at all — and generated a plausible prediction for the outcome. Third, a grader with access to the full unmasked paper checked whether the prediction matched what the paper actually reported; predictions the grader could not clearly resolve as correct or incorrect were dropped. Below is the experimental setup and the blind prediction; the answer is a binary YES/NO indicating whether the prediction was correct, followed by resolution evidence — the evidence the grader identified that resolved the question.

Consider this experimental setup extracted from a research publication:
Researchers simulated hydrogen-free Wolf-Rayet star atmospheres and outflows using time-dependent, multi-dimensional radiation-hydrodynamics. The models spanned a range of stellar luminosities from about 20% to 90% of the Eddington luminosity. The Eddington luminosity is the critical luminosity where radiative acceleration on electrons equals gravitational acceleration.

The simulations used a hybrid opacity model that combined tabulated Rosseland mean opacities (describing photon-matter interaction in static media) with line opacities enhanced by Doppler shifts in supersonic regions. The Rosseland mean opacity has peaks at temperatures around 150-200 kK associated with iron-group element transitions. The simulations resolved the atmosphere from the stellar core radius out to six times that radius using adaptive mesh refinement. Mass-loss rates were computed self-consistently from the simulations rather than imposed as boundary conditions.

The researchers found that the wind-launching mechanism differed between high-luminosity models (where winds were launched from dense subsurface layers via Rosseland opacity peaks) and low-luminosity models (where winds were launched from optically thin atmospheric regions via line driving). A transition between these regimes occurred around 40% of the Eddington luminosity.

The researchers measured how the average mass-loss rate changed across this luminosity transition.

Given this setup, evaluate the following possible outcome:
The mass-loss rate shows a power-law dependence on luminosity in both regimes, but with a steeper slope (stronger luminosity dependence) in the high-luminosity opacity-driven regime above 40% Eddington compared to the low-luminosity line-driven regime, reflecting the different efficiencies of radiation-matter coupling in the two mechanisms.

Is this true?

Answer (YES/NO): NO